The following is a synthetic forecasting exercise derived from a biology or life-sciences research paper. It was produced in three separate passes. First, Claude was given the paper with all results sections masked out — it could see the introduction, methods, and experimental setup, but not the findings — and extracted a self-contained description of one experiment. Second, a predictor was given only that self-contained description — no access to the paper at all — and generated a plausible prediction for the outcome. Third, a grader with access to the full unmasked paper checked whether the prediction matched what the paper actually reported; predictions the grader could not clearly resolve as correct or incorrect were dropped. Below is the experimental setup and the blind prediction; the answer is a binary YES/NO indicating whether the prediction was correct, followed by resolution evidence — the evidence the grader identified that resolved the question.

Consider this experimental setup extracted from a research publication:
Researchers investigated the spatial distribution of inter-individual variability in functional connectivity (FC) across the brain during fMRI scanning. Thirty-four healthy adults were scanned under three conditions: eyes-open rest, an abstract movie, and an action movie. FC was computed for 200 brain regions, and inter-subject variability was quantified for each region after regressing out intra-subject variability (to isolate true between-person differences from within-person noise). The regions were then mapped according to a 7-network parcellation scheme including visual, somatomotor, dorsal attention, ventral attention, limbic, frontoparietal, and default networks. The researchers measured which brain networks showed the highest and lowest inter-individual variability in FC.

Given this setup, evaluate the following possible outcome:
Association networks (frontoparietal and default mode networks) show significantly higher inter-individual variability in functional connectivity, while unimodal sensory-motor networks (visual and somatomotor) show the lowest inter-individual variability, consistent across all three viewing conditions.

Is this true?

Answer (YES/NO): NO